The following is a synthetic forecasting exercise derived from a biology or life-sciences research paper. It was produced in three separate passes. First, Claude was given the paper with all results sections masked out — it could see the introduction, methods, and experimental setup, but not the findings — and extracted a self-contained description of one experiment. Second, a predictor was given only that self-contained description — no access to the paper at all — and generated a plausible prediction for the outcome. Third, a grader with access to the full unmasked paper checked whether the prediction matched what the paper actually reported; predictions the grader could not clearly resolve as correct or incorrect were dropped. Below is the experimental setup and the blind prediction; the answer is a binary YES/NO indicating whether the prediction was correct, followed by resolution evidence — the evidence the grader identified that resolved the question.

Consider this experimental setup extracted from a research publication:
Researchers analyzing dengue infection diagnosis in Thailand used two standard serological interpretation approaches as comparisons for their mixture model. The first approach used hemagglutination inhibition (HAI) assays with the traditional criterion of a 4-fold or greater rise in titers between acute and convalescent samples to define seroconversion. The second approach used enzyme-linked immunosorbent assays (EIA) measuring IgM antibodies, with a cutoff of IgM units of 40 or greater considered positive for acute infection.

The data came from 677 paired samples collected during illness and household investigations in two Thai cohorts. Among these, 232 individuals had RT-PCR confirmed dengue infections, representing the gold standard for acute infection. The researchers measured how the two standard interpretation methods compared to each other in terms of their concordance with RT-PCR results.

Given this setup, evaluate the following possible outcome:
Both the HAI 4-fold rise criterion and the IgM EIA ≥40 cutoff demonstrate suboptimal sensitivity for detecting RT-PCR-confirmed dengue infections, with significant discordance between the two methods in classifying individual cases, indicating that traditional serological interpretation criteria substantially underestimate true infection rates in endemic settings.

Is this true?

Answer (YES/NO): NO